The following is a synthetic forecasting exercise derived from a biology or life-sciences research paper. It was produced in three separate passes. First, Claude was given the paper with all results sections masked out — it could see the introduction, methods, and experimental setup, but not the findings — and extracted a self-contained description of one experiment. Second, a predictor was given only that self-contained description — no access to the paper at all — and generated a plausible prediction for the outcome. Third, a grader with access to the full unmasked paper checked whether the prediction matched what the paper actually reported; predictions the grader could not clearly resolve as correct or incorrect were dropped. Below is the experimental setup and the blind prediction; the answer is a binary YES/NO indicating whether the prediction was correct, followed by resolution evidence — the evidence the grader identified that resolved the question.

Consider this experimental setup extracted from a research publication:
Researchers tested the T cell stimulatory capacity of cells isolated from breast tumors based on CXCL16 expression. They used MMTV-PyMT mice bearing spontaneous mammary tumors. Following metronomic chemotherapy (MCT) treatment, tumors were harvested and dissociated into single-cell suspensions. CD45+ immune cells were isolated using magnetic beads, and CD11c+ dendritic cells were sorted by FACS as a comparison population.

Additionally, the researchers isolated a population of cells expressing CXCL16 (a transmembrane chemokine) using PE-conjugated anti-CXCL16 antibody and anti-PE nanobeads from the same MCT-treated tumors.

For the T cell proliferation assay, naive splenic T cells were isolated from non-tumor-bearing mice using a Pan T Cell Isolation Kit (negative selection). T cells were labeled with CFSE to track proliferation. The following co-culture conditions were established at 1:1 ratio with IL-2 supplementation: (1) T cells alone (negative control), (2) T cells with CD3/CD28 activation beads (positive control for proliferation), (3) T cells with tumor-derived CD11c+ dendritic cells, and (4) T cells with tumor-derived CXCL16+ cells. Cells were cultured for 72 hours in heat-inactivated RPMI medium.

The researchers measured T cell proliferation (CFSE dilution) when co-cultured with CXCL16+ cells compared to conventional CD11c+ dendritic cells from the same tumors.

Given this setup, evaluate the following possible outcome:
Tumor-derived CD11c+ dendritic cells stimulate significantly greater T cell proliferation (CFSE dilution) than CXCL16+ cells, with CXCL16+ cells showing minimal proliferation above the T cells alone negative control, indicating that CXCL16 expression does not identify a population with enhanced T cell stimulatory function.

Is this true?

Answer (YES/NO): NO